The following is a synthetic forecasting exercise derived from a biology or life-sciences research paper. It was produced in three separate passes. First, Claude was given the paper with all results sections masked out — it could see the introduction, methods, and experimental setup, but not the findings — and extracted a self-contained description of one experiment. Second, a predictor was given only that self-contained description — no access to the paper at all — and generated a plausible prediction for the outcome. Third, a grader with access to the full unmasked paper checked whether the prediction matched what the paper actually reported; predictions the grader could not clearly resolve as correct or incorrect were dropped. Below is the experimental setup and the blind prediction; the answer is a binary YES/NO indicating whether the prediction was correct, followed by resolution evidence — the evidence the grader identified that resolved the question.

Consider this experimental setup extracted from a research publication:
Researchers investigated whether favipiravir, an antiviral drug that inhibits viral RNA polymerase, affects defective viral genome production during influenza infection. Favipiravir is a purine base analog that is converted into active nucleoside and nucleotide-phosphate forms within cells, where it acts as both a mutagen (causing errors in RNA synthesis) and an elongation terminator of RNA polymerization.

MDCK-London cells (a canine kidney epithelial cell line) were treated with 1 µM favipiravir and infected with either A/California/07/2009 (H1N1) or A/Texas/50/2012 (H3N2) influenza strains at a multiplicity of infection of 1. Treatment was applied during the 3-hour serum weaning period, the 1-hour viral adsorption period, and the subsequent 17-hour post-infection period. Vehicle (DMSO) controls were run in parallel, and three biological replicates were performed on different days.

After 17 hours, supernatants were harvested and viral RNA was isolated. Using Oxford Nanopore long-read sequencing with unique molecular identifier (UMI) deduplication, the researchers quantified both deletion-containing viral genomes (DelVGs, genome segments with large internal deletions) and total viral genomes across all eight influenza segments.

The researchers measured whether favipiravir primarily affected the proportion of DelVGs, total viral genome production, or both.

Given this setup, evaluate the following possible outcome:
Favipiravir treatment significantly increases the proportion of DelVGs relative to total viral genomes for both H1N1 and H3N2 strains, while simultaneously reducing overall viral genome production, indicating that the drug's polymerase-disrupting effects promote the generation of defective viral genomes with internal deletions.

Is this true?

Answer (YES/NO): NO